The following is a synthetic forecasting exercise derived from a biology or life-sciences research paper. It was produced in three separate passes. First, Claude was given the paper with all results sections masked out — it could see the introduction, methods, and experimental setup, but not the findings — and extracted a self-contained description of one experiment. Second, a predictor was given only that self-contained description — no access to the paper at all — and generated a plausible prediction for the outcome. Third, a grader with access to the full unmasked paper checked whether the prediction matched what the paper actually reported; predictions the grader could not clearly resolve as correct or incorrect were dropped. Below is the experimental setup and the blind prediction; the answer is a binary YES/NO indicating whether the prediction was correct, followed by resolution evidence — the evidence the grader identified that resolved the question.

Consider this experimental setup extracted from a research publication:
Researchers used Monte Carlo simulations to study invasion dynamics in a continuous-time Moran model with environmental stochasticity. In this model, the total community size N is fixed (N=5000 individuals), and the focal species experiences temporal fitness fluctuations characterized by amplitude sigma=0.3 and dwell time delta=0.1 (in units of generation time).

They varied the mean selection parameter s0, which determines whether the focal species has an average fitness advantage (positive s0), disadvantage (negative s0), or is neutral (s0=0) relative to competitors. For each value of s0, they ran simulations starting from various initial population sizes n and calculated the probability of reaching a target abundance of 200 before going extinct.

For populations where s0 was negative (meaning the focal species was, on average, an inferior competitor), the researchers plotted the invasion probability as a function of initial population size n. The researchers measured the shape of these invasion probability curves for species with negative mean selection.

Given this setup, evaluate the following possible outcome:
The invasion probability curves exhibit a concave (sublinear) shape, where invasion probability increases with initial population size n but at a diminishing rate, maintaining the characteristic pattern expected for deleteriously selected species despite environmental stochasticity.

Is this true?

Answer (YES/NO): NO